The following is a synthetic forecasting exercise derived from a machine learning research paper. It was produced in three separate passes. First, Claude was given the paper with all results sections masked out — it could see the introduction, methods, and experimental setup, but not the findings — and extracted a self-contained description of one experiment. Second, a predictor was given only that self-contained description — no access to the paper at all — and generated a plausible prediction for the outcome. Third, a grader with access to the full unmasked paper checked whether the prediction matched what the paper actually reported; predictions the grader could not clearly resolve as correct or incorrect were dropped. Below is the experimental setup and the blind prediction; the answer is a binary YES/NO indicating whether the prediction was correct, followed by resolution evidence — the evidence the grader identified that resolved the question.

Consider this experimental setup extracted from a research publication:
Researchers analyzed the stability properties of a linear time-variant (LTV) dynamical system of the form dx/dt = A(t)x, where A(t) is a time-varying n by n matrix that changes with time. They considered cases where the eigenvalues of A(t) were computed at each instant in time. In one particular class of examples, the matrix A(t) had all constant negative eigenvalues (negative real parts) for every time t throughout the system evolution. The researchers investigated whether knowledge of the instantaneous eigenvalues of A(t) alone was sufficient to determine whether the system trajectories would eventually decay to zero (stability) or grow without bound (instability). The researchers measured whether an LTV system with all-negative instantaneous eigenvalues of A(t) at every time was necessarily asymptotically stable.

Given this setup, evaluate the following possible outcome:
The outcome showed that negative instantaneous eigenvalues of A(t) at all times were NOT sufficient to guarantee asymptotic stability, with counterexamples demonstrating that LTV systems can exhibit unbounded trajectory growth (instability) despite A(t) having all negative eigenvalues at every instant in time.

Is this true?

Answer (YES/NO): YES